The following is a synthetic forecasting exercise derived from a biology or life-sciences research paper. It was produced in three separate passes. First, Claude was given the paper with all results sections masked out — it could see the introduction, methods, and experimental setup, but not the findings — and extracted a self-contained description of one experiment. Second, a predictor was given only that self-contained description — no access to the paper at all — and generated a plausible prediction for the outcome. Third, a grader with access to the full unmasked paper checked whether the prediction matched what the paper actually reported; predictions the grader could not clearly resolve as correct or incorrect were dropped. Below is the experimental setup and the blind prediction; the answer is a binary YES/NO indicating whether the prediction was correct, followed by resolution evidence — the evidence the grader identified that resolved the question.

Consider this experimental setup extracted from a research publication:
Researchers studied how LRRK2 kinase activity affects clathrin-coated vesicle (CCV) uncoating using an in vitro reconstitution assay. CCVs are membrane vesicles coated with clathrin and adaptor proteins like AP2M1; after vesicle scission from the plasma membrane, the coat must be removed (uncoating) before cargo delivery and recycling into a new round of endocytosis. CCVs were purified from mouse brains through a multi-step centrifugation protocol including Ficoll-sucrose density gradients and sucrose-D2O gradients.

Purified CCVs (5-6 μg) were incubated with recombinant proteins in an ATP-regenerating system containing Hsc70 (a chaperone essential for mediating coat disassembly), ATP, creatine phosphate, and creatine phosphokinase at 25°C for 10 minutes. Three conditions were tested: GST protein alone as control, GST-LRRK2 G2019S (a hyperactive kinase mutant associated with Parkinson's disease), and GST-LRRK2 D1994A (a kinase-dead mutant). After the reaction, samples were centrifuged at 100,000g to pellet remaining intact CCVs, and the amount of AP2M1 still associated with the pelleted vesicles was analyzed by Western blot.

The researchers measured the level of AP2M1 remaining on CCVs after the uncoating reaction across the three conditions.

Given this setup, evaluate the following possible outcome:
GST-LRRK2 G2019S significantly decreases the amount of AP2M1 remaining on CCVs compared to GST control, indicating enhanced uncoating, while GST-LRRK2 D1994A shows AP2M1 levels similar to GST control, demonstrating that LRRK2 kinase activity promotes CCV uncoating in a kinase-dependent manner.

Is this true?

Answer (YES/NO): NO